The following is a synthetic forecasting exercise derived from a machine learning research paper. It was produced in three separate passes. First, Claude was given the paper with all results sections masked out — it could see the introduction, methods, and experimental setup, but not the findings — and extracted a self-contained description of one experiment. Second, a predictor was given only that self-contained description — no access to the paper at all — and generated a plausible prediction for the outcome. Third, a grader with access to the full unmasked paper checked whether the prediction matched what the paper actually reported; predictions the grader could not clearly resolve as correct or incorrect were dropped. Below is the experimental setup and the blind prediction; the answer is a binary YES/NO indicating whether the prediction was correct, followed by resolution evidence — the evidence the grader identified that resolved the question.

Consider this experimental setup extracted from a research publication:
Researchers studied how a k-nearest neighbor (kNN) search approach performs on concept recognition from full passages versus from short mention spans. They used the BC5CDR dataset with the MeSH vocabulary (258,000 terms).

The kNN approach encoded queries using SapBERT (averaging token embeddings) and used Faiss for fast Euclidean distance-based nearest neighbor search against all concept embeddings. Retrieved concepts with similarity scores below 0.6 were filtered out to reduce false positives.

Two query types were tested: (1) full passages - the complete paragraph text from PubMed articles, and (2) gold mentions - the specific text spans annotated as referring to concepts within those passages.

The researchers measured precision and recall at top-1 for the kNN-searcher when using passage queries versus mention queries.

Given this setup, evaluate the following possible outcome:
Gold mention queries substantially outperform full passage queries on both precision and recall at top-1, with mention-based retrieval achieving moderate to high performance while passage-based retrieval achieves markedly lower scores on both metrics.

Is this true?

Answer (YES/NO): YES